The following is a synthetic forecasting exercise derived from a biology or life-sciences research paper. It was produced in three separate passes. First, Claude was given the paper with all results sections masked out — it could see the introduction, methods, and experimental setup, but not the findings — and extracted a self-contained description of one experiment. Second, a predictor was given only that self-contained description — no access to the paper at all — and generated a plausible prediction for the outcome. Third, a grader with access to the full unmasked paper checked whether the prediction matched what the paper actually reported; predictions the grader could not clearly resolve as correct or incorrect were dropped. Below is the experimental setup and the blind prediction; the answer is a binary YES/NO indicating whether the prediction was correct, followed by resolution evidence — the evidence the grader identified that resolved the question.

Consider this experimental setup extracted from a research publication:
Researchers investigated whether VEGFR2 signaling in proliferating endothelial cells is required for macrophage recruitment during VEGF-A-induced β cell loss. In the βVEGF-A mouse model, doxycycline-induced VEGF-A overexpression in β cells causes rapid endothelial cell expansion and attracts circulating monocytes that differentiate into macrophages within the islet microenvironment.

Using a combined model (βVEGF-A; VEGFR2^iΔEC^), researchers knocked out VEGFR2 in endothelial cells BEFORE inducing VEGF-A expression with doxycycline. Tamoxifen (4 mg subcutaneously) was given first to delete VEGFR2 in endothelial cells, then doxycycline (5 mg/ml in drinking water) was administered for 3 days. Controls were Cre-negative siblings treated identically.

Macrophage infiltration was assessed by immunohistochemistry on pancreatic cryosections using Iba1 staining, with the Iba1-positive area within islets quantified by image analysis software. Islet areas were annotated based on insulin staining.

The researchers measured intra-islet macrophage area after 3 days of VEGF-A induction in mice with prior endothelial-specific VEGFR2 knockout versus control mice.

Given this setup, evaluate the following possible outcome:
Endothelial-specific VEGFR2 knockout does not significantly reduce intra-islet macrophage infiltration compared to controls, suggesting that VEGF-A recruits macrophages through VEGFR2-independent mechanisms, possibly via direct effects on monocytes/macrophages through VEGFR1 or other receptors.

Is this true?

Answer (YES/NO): NO